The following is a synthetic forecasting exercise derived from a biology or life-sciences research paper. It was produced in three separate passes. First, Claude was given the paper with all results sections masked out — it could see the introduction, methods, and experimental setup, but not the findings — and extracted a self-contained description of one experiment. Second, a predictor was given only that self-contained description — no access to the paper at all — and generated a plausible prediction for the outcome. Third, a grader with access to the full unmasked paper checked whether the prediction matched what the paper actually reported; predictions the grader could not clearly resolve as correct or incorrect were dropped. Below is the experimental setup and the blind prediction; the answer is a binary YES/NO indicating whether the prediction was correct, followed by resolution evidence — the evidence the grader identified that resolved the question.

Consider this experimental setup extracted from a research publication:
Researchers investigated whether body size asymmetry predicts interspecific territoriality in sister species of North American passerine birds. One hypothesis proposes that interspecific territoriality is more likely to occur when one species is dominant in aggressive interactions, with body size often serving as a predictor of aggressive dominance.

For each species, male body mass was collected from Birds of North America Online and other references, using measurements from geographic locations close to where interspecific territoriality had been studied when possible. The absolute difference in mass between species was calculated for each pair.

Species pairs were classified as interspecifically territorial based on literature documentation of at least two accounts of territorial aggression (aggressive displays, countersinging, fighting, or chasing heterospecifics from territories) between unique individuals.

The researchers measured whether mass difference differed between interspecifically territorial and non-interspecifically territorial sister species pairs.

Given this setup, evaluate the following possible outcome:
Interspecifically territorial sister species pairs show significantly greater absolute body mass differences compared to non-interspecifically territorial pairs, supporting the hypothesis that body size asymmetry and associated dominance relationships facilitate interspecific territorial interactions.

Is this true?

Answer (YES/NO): NO